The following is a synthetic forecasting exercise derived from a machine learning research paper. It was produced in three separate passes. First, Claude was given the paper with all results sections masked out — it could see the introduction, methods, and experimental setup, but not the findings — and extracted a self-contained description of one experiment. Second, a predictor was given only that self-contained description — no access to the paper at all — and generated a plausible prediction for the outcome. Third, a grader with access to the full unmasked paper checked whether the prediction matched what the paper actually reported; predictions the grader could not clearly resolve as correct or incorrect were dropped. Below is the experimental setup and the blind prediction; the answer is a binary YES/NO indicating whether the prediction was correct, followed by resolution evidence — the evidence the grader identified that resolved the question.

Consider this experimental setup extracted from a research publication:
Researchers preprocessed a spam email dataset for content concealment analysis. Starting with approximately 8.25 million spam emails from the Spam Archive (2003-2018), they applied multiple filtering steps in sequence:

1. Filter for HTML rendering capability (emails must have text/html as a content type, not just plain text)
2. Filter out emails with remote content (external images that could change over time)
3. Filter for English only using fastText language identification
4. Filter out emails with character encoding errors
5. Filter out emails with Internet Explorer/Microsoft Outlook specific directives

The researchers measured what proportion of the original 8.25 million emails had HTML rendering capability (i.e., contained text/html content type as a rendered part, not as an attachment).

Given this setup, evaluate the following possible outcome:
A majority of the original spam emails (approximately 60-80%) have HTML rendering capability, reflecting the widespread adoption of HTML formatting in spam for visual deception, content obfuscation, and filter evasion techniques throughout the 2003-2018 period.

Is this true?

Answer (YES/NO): NO